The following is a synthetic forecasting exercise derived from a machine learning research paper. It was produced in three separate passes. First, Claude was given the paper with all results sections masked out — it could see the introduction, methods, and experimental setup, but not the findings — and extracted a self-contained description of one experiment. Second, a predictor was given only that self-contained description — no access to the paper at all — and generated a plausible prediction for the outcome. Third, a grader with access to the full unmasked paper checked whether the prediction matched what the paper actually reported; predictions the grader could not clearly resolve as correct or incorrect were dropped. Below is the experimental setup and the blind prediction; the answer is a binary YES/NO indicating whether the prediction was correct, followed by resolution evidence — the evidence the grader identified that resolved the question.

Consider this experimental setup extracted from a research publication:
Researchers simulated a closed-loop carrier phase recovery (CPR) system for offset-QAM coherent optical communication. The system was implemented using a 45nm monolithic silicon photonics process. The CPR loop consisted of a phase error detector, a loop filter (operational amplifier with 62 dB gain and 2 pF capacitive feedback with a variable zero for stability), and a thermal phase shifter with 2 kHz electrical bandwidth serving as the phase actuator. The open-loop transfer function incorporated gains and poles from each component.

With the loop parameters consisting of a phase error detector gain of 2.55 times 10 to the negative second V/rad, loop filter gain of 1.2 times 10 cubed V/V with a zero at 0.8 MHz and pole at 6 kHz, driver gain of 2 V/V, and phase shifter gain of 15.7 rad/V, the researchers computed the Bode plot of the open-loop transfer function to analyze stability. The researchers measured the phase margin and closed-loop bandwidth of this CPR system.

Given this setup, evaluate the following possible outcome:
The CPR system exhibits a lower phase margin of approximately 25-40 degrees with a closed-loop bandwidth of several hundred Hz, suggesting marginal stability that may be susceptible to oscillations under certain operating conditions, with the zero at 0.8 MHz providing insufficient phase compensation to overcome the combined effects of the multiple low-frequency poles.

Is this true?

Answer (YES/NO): NO